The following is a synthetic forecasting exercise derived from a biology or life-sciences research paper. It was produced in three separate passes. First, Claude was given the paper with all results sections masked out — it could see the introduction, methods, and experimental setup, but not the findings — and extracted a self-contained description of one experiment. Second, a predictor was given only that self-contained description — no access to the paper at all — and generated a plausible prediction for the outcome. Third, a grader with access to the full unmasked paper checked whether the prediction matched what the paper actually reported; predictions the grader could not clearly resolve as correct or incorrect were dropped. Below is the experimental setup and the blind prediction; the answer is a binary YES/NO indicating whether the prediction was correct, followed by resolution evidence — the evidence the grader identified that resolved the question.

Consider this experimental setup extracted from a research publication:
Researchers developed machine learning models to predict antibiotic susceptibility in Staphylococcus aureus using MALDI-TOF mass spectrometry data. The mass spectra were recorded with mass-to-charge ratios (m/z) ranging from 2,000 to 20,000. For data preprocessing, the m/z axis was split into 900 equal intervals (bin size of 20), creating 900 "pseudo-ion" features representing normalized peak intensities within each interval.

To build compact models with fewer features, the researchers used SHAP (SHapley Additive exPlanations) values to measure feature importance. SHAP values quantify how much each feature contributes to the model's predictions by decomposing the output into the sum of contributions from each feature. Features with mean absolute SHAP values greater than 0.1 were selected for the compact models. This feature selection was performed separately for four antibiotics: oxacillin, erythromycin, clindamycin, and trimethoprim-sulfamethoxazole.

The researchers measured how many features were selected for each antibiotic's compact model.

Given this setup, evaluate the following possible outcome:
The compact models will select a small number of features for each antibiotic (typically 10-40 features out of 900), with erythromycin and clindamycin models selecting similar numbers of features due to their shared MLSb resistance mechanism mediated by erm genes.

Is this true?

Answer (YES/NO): NO